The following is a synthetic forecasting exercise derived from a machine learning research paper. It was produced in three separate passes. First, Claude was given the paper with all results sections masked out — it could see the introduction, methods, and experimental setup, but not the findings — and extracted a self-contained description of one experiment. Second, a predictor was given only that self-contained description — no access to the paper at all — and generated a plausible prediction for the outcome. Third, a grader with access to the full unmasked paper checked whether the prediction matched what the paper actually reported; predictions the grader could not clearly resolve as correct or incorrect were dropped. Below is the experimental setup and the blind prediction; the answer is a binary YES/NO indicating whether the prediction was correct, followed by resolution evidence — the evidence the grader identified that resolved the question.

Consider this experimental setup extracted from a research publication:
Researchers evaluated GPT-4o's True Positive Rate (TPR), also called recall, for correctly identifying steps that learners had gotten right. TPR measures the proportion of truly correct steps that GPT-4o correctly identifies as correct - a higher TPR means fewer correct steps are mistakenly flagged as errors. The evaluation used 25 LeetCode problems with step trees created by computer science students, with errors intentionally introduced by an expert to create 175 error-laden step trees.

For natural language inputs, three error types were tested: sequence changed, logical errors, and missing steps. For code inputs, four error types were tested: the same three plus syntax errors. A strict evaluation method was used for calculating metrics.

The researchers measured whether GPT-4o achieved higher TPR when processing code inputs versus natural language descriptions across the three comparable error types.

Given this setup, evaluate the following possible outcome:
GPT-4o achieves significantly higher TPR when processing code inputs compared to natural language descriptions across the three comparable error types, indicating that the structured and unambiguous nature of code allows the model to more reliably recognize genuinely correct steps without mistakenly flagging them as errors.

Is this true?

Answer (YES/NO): YES